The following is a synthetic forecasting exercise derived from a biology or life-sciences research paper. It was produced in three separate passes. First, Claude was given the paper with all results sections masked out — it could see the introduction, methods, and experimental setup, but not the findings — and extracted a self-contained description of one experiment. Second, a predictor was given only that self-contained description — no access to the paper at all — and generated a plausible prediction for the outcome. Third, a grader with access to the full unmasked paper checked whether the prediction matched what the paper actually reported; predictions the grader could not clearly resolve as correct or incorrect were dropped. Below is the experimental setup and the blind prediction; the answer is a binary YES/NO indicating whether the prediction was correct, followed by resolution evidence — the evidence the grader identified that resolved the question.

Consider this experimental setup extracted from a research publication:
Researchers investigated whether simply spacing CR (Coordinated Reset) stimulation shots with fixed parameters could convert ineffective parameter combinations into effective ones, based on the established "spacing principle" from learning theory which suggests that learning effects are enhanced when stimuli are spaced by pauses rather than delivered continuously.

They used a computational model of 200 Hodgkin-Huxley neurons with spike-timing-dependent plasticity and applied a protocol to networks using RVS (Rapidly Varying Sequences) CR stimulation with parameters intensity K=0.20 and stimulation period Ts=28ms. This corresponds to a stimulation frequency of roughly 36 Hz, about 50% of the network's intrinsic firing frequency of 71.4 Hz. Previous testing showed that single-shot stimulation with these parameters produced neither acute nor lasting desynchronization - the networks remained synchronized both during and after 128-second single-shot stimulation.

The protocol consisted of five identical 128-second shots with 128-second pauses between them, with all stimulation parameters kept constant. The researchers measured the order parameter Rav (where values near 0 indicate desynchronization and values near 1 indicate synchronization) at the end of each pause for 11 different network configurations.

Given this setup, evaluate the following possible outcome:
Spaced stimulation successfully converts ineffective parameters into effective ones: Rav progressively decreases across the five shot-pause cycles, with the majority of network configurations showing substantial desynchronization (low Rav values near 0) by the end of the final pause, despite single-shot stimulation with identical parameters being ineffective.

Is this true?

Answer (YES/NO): NO